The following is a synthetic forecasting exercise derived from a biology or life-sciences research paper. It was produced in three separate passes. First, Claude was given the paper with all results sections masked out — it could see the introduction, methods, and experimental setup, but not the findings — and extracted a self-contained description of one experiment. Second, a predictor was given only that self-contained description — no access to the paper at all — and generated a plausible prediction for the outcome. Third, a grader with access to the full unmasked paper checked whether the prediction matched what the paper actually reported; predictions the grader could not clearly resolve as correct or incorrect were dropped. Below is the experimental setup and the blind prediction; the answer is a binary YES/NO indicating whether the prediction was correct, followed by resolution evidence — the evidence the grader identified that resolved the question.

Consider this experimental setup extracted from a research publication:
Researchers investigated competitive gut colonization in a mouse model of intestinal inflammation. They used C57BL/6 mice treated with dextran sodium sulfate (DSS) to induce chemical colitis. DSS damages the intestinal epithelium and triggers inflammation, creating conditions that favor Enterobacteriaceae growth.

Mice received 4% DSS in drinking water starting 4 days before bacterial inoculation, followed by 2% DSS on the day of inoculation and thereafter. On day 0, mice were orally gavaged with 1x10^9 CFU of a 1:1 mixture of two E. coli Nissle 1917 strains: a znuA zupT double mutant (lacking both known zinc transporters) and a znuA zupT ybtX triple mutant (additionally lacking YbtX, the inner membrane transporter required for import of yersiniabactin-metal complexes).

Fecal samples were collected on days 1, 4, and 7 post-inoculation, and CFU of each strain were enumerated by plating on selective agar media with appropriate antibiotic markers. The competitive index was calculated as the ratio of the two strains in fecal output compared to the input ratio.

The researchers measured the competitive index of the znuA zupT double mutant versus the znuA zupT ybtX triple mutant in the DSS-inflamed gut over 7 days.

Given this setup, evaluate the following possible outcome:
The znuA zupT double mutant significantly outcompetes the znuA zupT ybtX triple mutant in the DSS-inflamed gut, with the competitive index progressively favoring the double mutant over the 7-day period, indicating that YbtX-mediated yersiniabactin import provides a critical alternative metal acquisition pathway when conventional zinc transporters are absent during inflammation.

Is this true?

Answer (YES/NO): YES